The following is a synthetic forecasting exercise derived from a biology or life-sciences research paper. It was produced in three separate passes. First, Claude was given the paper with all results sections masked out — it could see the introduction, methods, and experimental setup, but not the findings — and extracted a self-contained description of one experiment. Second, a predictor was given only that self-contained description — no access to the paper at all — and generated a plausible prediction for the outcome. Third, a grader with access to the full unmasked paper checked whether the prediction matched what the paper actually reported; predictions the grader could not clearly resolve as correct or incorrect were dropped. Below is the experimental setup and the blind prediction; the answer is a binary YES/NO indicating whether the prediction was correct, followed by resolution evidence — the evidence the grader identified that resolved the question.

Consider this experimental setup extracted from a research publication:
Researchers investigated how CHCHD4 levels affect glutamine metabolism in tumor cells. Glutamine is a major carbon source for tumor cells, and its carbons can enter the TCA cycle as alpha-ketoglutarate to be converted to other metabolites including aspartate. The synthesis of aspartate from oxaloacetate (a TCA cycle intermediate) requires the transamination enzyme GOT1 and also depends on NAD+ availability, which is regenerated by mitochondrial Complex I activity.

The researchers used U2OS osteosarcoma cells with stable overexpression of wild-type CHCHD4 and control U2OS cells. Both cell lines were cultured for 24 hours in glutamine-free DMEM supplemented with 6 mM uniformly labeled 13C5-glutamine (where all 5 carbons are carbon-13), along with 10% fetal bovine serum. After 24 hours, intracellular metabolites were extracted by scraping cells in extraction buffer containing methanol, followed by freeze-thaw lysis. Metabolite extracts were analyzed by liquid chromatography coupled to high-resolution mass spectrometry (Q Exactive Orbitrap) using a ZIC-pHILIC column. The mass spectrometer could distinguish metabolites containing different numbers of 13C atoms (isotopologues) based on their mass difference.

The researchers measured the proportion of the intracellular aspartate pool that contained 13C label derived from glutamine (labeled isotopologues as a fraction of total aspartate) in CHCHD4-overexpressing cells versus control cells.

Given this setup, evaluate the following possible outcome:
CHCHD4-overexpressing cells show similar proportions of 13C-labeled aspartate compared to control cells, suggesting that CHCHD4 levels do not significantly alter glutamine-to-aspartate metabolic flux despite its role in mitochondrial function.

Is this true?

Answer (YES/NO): YES